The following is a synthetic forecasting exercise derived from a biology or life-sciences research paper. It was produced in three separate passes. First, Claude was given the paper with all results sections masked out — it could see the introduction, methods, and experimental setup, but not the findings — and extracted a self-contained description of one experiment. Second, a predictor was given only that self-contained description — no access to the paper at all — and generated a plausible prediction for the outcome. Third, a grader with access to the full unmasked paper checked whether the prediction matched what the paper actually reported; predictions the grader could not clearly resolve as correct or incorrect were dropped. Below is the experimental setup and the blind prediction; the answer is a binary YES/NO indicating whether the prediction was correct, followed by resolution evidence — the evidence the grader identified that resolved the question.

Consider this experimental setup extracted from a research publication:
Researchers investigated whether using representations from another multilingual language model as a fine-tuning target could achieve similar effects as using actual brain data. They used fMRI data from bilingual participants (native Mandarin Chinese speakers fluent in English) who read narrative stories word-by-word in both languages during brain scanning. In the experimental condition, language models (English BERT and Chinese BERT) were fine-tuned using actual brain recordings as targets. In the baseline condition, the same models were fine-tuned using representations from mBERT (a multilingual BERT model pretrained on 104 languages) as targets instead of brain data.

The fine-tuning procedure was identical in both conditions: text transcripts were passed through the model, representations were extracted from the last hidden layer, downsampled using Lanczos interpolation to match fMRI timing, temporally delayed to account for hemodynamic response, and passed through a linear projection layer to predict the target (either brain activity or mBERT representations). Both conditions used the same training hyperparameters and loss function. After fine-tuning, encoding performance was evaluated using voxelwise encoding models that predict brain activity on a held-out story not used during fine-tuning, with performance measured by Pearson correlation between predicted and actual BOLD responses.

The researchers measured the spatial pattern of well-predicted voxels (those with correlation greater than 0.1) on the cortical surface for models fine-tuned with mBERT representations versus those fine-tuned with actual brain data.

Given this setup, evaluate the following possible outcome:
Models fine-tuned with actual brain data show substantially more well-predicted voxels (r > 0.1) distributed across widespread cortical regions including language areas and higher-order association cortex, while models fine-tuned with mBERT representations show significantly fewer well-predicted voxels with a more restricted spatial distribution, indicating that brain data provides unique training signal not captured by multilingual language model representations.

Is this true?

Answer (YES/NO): NO